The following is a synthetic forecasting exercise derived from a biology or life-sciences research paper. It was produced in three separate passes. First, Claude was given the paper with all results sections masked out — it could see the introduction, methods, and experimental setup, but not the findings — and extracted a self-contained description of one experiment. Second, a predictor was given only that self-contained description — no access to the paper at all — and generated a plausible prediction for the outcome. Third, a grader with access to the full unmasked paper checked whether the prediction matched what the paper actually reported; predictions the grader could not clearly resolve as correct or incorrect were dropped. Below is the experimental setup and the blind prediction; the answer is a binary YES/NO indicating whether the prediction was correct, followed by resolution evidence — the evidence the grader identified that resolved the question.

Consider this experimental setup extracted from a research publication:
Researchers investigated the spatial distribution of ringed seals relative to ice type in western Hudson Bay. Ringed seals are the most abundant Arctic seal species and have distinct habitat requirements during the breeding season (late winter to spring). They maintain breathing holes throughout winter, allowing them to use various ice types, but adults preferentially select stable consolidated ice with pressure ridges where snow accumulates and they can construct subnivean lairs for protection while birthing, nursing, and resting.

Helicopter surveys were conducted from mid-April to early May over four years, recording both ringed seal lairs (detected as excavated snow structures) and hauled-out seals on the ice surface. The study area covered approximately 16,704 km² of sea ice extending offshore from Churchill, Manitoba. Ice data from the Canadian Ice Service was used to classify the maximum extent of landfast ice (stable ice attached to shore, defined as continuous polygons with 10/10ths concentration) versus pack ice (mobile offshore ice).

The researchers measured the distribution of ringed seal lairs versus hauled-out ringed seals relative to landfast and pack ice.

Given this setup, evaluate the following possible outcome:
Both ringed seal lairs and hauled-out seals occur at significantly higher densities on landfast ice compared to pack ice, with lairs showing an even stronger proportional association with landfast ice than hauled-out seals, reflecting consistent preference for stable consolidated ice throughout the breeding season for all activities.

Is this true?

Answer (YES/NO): NO